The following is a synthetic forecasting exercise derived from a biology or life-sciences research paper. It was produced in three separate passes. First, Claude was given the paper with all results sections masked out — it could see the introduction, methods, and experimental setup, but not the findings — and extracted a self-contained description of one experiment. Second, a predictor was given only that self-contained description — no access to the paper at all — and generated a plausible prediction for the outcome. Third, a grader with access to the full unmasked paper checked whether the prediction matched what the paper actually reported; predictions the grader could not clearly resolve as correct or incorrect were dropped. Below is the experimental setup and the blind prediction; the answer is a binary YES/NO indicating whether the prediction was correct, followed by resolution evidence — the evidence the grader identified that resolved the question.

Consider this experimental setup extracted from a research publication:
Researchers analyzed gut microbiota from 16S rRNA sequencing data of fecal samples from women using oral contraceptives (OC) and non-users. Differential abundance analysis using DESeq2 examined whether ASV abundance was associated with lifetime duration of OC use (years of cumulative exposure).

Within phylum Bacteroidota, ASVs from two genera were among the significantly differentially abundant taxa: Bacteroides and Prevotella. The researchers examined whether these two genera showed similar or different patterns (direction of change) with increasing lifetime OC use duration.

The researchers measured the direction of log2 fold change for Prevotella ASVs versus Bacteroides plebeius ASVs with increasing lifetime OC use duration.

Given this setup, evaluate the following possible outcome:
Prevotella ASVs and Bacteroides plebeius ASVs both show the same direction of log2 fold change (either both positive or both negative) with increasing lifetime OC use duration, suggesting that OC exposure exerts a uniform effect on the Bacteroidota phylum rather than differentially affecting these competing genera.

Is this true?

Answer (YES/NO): NO